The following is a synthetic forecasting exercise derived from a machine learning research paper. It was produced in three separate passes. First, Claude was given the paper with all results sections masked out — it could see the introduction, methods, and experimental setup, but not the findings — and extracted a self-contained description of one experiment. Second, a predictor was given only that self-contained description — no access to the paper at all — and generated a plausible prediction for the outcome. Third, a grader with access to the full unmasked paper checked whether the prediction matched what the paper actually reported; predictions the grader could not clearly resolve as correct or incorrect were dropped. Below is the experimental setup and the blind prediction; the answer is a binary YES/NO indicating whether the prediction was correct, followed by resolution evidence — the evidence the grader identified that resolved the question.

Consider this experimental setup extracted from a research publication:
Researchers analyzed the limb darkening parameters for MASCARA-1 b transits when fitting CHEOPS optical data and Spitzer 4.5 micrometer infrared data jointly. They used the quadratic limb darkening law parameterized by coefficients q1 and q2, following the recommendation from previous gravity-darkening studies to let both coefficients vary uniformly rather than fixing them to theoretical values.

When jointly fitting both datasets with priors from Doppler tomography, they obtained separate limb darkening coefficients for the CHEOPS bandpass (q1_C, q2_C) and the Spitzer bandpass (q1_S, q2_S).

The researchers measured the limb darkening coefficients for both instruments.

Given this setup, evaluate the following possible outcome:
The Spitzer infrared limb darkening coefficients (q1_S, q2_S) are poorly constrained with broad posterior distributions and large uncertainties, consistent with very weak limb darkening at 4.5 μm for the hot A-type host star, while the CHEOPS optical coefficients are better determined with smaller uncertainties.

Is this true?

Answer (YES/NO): YES